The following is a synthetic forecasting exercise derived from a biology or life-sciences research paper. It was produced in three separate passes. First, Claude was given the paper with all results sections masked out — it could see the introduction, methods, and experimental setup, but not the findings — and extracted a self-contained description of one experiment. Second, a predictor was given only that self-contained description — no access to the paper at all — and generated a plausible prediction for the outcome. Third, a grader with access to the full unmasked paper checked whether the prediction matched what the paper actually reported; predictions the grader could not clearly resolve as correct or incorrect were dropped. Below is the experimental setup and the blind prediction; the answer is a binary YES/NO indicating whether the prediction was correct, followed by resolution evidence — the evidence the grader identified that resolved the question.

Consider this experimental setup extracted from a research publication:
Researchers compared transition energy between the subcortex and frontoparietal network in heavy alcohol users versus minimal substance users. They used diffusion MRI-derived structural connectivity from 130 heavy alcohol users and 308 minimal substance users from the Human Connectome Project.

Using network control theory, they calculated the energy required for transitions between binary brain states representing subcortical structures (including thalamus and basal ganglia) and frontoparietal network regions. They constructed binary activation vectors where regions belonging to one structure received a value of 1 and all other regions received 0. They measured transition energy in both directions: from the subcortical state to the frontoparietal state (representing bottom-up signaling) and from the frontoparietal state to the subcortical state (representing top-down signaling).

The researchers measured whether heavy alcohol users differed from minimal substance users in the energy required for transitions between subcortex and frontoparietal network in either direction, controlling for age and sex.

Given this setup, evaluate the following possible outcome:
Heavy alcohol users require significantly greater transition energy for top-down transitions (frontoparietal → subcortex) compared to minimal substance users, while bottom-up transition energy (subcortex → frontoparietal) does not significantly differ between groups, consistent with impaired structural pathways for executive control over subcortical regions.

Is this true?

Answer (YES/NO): NO